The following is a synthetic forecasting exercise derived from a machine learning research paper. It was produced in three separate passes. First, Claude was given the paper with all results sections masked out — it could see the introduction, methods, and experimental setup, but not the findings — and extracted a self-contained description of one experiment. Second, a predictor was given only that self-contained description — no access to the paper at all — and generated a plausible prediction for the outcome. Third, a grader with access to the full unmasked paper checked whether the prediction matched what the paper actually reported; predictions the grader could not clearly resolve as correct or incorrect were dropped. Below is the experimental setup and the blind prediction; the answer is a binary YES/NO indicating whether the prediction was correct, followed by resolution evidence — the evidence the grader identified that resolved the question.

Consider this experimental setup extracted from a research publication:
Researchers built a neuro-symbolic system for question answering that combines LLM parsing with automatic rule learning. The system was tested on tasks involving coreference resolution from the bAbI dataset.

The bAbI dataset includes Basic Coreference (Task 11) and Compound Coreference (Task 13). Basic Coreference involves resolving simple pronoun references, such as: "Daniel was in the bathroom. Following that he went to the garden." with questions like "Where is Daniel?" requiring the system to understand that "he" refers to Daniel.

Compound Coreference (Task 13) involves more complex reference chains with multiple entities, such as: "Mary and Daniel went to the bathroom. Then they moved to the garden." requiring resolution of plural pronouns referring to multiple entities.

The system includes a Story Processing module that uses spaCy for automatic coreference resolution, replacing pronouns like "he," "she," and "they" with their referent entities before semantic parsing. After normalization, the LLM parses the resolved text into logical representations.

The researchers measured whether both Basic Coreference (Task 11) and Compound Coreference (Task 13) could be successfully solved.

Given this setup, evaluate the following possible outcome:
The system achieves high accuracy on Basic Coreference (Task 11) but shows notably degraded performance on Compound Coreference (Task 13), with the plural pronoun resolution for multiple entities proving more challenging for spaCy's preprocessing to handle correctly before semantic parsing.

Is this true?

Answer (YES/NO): NO